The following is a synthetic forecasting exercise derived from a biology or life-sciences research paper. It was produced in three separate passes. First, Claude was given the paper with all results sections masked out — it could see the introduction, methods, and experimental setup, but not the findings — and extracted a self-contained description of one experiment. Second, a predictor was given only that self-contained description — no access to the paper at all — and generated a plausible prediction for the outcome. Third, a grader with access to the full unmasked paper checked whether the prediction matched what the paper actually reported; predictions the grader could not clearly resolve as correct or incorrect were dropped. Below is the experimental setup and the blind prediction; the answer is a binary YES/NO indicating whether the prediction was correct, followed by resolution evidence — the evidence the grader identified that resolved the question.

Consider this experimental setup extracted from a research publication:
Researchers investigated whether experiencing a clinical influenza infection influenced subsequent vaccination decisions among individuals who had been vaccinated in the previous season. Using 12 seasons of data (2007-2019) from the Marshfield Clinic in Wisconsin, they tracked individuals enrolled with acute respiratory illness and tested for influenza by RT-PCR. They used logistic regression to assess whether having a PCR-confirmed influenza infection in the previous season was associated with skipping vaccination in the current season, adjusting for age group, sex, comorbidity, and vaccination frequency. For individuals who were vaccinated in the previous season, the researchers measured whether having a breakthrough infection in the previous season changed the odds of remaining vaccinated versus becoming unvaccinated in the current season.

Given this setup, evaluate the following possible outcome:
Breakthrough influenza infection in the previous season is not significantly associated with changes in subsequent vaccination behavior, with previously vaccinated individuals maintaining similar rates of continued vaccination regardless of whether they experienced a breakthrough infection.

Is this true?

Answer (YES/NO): YES